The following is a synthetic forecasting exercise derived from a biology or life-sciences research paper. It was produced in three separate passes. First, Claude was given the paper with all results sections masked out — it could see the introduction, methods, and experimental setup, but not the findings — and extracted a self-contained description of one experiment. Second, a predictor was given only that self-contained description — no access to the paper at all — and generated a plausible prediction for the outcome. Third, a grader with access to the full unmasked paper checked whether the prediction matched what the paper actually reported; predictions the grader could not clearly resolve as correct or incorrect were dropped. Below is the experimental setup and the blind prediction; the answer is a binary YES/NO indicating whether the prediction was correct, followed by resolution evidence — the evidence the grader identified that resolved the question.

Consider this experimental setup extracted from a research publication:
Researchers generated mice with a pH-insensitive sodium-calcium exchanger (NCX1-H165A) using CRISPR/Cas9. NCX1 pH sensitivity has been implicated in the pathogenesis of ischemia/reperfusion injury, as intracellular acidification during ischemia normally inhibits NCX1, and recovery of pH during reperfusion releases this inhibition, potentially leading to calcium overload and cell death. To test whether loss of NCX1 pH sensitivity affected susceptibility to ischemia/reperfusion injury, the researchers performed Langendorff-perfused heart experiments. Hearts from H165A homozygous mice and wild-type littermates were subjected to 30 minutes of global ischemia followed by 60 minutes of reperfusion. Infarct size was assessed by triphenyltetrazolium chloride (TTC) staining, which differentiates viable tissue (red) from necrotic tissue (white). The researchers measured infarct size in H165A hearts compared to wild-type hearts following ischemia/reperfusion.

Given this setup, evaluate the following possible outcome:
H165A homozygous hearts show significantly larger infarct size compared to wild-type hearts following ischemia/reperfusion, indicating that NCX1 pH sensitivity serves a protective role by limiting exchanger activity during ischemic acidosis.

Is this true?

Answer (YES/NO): NO